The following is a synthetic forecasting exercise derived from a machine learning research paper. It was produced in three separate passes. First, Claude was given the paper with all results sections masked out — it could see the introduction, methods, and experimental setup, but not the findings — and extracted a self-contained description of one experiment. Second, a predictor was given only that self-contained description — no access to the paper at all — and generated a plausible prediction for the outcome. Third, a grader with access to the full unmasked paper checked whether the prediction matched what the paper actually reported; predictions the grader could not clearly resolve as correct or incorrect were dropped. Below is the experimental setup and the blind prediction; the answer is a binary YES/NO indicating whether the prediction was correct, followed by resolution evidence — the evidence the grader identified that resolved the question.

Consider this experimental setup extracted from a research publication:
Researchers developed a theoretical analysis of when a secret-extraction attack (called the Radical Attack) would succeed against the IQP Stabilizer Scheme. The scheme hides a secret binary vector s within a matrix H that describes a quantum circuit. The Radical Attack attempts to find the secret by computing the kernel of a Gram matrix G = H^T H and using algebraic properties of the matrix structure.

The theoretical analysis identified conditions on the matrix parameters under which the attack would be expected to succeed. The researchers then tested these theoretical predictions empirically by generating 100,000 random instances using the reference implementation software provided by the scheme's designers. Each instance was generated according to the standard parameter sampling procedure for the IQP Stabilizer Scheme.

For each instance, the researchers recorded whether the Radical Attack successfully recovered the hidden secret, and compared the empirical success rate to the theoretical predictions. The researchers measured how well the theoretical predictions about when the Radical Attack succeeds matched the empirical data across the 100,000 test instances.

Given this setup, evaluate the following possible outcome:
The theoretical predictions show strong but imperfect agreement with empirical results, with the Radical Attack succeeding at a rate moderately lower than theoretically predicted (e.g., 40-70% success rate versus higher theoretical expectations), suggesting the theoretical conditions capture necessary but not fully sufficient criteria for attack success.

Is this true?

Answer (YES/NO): NO